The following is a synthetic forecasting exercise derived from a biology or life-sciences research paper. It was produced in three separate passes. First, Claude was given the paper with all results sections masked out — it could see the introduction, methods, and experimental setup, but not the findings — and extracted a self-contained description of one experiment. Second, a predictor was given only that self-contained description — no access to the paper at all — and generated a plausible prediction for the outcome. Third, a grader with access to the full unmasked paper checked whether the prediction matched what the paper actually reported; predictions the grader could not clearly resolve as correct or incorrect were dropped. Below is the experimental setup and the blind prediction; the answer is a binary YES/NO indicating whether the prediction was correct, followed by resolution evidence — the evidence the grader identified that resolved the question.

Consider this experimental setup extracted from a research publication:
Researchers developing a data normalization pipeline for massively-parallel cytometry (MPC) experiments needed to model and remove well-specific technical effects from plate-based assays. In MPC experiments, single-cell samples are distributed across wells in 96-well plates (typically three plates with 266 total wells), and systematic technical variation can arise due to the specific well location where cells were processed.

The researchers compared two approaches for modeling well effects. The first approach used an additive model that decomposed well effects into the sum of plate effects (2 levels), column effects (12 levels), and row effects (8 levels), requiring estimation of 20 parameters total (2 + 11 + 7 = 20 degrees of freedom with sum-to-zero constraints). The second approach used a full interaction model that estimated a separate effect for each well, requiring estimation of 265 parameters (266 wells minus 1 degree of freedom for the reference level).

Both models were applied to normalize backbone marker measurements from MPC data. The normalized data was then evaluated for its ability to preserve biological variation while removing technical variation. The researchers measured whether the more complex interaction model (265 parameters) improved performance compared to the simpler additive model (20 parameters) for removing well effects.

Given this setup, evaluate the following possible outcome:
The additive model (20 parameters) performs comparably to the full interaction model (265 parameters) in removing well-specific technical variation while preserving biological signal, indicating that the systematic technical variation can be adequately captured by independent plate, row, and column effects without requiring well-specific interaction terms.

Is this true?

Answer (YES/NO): YES